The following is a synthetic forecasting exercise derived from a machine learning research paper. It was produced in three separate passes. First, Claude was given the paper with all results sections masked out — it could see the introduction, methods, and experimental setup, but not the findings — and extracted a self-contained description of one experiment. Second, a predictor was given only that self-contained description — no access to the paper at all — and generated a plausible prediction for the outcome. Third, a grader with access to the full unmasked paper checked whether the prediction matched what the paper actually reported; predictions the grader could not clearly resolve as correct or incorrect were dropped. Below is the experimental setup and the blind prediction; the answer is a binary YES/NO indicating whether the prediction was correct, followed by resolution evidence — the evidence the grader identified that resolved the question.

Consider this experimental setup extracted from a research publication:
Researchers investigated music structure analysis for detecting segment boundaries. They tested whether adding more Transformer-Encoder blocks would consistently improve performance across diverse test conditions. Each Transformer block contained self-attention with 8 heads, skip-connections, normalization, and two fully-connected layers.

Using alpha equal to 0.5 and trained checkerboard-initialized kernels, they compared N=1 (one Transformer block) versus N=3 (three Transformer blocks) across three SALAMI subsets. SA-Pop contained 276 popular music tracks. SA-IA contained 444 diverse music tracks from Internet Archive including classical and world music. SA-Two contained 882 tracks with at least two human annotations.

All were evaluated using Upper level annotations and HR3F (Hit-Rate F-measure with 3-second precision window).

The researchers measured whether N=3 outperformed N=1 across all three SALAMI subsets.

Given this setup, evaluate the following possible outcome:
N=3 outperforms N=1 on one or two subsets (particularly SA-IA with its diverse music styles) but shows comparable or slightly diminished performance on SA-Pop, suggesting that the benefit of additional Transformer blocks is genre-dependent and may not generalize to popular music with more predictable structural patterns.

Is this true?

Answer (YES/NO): NO